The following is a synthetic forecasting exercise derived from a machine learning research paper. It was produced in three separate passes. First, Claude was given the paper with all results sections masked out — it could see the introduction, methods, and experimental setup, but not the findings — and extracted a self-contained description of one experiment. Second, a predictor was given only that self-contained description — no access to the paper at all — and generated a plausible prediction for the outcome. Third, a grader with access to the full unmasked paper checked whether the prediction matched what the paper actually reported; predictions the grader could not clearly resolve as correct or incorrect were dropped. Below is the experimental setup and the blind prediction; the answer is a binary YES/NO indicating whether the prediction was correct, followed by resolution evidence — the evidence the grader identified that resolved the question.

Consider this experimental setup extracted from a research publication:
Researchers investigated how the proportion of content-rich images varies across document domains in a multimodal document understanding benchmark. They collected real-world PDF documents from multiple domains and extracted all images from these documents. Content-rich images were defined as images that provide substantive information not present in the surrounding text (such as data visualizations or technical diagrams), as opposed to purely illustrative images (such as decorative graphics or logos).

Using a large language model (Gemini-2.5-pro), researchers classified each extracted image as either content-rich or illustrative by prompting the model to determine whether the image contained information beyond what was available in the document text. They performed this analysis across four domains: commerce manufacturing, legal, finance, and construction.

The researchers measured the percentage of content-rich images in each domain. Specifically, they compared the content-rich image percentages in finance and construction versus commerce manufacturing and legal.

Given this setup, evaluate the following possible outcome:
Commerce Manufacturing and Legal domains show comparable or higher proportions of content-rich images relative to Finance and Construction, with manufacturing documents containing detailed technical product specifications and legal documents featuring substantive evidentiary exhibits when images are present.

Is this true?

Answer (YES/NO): NO